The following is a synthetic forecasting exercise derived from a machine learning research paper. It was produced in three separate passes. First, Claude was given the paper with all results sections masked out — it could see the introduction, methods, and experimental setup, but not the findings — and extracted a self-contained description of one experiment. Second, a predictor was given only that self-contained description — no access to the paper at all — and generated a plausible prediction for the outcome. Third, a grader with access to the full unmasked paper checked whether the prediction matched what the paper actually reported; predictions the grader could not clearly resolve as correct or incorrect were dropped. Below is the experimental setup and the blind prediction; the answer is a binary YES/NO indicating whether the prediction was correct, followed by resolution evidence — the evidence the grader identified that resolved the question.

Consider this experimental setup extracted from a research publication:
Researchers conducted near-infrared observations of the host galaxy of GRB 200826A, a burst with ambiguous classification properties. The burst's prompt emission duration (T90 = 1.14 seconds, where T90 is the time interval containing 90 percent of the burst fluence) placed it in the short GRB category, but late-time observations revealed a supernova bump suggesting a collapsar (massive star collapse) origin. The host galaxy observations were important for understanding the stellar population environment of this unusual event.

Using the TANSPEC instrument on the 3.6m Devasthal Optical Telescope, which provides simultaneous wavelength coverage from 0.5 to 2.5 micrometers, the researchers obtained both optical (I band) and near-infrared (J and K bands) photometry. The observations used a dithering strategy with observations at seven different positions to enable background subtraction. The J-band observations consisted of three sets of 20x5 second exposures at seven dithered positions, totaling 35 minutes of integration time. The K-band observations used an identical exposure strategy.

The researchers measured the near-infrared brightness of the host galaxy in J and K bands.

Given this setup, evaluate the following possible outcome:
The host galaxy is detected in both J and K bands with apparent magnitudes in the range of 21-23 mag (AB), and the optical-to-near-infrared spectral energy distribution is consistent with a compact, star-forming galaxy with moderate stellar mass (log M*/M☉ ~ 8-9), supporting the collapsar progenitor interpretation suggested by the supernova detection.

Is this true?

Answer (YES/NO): NO